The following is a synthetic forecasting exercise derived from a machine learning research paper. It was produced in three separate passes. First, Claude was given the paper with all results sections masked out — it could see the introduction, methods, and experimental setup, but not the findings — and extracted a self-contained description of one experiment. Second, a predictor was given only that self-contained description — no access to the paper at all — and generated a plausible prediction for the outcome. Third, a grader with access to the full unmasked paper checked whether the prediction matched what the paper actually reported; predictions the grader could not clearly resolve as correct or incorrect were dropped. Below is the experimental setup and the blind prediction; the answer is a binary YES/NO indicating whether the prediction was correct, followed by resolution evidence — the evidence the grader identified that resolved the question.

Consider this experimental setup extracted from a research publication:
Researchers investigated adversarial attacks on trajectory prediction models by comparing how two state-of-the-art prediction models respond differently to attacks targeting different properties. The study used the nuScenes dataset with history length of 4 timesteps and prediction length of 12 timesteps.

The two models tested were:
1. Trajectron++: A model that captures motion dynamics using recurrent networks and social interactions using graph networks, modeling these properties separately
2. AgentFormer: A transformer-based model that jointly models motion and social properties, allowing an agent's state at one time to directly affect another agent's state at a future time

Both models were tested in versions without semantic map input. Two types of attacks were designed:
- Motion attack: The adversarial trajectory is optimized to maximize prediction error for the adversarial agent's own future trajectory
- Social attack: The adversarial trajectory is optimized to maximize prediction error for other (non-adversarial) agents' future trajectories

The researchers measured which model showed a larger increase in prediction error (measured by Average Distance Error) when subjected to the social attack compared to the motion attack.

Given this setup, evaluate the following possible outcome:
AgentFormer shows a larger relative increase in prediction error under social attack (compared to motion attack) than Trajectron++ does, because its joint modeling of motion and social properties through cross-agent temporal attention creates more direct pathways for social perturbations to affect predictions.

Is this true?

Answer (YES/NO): YES